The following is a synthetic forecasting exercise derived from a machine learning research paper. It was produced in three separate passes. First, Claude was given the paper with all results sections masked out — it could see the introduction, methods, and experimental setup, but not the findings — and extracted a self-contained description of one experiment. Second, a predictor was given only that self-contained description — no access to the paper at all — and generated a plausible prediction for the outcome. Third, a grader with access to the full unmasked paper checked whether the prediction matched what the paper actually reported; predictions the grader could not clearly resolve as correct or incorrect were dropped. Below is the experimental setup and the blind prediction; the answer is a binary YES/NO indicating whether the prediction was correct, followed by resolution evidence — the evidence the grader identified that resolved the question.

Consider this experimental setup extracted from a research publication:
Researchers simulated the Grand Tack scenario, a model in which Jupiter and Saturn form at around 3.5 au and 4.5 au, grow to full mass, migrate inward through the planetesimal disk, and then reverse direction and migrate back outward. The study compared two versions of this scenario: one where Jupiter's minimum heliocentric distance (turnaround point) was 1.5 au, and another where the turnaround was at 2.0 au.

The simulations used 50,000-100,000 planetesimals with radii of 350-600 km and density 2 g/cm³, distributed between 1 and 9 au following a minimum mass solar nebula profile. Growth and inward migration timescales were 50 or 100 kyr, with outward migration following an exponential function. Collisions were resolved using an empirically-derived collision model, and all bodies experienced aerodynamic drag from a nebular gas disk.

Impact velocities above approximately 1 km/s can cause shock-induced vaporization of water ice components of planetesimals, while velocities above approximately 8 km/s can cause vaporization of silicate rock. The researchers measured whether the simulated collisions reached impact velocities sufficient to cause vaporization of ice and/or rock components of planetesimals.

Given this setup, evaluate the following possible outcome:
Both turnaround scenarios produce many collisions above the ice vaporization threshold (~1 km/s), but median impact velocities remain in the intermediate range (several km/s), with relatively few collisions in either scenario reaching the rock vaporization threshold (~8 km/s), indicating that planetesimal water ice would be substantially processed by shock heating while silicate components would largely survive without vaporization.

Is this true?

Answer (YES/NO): YES